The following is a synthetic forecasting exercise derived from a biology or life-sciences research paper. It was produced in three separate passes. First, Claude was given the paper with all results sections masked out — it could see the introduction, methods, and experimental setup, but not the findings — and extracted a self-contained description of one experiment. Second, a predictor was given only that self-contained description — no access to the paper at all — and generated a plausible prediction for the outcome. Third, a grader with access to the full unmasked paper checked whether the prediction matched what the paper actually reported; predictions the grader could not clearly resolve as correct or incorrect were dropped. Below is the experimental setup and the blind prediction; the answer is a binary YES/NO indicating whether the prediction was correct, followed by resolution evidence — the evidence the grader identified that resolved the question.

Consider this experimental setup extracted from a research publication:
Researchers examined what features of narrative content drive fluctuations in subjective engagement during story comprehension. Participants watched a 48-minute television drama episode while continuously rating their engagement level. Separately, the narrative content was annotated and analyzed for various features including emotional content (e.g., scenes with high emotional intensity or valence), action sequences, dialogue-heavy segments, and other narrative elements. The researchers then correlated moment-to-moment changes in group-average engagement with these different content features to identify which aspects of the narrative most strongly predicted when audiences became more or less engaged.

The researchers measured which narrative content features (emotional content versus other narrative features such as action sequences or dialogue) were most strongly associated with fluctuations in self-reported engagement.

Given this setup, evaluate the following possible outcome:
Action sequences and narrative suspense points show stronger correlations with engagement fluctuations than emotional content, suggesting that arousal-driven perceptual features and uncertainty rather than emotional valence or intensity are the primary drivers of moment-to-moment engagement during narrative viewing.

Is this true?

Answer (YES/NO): NO